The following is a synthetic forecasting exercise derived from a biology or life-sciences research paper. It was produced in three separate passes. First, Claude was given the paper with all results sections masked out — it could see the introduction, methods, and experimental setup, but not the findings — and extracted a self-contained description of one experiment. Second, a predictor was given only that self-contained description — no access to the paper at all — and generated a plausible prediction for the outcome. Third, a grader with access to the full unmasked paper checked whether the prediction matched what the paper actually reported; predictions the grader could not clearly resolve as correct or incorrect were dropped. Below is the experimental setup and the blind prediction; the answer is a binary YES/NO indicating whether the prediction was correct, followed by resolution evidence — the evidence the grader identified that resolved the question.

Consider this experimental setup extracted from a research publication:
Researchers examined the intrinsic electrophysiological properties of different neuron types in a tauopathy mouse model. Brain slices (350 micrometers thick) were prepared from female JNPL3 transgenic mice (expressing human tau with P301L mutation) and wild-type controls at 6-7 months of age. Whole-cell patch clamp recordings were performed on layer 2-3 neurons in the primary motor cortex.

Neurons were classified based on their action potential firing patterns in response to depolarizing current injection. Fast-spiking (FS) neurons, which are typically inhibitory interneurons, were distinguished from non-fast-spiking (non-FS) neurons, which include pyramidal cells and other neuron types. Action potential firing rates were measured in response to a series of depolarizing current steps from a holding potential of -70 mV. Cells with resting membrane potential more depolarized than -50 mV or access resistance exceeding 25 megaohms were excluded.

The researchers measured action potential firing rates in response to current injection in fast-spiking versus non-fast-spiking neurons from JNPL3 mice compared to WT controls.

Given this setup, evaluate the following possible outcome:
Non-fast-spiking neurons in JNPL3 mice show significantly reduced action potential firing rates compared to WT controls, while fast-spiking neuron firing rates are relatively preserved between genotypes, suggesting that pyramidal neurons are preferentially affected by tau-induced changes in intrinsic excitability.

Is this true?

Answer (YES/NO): NO